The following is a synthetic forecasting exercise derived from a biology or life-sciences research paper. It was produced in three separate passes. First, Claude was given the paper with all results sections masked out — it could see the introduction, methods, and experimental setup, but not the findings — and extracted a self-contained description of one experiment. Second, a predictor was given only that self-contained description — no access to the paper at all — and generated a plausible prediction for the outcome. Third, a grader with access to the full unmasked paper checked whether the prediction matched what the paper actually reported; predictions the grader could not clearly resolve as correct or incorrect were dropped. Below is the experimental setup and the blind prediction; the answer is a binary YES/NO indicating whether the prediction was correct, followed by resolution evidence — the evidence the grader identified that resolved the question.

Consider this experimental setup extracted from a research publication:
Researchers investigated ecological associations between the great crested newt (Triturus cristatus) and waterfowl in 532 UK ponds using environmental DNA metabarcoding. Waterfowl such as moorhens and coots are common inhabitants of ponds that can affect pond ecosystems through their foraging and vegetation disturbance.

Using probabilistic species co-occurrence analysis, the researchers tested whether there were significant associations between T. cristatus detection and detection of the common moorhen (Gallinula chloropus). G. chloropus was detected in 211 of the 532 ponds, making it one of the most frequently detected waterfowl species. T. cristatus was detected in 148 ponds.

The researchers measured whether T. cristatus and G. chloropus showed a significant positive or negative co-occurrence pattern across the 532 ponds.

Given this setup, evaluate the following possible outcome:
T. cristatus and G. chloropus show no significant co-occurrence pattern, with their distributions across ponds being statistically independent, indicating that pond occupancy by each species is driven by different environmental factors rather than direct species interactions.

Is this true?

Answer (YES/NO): NO